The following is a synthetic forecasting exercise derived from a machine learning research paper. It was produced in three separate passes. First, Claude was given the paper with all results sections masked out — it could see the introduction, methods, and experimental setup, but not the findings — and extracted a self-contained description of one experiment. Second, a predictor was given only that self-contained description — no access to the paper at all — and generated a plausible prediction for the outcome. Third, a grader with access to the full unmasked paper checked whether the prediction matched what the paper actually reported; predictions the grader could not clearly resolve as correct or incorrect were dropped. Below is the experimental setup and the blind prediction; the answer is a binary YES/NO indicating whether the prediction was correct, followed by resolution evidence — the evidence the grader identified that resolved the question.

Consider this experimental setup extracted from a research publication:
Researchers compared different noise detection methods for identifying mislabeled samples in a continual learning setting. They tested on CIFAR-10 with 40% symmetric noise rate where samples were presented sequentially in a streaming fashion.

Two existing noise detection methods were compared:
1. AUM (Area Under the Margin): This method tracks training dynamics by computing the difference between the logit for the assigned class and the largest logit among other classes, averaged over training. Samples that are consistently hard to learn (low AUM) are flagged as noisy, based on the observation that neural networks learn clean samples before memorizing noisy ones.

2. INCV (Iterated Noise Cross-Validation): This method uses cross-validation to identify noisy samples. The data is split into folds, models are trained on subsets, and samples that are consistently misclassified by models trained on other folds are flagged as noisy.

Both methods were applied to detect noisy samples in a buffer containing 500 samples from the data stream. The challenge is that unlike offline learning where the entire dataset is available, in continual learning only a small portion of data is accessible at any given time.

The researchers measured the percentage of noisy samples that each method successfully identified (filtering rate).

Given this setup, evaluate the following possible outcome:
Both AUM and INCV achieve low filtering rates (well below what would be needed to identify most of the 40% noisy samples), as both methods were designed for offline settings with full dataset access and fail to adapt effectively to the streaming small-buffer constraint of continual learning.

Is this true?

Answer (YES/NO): YES